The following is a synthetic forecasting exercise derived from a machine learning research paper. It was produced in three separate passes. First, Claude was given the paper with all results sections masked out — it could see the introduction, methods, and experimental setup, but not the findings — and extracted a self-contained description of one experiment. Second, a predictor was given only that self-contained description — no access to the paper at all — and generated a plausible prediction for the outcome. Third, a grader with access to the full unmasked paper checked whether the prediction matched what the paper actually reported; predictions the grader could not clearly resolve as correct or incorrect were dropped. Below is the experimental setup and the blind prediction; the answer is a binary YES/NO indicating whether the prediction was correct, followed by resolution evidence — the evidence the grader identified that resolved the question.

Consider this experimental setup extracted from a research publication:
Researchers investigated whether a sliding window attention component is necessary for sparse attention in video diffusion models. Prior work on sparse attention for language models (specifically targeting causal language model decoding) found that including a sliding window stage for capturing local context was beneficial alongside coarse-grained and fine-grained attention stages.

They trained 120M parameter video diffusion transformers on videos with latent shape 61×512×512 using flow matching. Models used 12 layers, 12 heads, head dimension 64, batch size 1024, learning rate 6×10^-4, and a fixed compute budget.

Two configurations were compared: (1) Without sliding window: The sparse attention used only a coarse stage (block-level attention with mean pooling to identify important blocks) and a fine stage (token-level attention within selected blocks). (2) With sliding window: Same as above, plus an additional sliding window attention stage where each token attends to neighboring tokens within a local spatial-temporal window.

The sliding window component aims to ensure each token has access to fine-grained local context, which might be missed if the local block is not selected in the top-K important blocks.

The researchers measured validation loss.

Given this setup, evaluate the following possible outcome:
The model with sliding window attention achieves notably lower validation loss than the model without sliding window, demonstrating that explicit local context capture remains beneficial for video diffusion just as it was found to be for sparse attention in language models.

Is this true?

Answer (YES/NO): NO